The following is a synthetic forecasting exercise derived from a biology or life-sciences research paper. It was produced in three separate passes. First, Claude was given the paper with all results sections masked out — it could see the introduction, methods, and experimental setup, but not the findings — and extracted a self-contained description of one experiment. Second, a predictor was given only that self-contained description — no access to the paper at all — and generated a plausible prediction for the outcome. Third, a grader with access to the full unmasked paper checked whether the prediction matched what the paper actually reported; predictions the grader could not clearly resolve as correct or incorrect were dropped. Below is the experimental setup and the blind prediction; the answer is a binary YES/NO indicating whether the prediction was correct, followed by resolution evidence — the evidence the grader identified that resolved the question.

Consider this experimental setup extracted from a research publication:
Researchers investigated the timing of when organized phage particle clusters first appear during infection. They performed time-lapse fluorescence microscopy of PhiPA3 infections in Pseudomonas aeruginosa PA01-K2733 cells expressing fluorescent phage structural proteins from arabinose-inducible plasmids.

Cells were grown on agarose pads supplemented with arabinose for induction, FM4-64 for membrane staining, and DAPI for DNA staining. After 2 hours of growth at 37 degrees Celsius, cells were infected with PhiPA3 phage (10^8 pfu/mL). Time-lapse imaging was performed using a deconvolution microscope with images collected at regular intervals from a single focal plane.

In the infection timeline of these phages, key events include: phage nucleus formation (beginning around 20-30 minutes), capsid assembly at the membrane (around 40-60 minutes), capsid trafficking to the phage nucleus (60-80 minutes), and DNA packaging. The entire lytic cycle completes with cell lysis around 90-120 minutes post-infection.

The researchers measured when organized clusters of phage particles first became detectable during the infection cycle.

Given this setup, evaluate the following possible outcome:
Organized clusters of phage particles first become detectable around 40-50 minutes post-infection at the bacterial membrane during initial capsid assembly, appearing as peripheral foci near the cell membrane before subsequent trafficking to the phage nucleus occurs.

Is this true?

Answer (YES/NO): NO